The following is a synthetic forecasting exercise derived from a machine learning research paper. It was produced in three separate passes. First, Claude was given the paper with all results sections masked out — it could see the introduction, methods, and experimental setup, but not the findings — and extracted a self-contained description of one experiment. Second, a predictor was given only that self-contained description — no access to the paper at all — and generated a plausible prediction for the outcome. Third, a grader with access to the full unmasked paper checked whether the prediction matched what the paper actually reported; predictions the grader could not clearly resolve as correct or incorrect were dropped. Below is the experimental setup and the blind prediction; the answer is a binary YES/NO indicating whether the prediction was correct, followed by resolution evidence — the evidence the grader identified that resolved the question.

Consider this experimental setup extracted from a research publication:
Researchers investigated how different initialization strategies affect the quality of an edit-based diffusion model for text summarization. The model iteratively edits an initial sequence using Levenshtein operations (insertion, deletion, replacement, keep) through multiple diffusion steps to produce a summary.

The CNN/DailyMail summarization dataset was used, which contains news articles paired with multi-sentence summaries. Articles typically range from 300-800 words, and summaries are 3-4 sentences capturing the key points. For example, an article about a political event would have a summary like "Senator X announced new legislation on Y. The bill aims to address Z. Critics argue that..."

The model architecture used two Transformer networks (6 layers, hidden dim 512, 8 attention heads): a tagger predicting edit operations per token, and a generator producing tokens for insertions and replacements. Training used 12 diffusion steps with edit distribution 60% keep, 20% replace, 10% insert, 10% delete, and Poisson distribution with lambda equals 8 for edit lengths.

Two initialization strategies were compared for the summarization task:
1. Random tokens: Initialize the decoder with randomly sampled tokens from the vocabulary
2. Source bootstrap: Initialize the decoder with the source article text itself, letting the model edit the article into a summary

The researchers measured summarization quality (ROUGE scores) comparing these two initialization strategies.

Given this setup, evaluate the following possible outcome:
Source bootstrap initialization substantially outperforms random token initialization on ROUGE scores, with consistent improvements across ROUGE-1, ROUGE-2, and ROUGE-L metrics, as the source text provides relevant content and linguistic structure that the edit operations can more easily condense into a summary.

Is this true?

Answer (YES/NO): NO